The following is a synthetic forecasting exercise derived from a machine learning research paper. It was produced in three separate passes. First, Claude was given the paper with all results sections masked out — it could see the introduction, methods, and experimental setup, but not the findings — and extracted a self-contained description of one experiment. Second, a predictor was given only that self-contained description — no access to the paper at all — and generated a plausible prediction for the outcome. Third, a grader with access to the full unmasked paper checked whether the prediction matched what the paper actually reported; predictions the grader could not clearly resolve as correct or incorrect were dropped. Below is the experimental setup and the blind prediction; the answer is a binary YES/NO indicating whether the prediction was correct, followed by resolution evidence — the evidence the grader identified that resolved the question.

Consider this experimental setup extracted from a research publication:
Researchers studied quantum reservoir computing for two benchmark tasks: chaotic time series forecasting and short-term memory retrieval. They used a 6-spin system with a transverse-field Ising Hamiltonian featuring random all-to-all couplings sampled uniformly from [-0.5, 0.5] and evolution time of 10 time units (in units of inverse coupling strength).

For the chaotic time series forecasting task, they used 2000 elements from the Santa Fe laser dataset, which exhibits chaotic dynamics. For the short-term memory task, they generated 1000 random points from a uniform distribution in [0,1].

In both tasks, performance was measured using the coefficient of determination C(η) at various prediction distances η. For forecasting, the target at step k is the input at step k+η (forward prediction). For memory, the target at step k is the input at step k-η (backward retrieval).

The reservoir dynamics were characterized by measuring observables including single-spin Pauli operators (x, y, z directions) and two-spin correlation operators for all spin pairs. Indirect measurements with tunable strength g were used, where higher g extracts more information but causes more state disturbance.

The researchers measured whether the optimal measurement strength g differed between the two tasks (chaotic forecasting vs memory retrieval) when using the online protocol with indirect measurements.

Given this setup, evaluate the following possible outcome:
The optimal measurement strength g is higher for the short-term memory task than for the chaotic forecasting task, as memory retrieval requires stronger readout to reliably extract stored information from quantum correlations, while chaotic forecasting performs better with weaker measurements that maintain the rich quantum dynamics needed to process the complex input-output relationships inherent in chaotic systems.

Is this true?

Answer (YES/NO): NO